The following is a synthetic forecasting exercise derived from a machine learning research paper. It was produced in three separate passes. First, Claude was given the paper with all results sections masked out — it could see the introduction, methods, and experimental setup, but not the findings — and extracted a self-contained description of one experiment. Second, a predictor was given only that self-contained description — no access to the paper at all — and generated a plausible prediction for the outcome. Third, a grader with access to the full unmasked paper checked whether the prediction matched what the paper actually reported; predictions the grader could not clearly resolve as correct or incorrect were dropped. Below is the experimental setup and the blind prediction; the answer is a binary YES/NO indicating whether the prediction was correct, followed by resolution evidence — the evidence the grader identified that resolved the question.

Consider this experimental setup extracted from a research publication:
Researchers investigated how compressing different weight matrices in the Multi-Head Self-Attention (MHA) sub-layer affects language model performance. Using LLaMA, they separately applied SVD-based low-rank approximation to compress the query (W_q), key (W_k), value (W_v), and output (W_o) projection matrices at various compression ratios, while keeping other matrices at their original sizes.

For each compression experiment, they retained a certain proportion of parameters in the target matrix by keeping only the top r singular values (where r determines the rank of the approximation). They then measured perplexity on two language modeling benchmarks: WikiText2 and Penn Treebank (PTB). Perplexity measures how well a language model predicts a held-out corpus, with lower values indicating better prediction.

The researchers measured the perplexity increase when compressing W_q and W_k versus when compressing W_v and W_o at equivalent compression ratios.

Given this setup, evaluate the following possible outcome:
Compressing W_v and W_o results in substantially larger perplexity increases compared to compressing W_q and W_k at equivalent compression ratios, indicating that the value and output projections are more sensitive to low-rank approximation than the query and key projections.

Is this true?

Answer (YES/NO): YES